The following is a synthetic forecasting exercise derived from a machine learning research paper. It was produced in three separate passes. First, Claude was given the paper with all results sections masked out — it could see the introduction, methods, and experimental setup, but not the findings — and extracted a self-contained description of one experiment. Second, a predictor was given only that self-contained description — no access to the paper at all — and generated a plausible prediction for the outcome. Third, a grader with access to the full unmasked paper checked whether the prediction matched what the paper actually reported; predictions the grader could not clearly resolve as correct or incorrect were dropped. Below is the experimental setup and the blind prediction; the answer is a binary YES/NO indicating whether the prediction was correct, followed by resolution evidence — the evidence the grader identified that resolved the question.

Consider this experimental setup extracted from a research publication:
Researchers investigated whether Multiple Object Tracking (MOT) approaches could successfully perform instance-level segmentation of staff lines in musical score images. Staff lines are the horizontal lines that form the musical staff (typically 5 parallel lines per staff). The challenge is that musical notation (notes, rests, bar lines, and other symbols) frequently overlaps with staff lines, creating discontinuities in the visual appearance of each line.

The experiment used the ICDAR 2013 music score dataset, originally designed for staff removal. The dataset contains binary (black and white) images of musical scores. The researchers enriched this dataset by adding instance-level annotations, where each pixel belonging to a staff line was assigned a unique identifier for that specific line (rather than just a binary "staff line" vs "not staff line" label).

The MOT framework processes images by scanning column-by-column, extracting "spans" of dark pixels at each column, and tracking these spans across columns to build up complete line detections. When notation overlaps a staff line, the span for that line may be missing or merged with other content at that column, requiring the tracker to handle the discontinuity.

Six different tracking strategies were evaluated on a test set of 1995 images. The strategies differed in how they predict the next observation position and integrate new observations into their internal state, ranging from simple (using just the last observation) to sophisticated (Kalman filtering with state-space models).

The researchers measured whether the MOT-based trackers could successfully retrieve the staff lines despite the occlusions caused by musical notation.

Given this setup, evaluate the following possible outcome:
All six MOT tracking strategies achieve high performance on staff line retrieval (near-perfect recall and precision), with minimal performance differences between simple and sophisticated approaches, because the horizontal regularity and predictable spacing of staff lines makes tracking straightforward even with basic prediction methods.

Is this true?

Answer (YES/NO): NO